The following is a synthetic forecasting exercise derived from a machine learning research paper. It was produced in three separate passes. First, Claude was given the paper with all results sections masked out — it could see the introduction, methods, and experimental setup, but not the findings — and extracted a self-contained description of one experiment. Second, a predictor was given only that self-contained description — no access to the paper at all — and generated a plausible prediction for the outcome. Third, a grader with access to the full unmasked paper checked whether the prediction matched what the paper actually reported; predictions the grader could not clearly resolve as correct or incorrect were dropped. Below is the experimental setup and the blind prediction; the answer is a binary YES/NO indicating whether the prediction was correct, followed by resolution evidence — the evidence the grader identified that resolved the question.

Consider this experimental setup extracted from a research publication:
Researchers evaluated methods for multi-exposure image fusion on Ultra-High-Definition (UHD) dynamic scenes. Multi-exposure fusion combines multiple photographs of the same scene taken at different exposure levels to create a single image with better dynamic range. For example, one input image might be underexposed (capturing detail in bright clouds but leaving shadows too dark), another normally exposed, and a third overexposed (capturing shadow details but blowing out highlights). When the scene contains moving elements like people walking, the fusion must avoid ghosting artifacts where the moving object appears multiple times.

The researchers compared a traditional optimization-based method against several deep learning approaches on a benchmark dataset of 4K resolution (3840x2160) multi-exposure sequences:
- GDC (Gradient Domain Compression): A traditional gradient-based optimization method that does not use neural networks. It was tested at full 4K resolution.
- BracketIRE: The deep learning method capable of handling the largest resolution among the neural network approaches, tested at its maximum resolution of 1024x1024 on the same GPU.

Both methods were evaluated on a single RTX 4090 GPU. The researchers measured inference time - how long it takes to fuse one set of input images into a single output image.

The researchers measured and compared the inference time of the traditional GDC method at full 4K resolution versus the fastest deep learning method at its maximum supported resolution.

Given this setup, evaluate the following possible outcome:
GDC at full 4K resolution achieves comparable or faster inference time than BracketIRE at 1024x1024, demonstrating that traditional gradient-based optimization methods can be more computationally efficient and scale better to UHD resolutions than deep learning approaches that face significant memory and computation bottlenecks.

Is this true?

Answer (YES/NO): NO